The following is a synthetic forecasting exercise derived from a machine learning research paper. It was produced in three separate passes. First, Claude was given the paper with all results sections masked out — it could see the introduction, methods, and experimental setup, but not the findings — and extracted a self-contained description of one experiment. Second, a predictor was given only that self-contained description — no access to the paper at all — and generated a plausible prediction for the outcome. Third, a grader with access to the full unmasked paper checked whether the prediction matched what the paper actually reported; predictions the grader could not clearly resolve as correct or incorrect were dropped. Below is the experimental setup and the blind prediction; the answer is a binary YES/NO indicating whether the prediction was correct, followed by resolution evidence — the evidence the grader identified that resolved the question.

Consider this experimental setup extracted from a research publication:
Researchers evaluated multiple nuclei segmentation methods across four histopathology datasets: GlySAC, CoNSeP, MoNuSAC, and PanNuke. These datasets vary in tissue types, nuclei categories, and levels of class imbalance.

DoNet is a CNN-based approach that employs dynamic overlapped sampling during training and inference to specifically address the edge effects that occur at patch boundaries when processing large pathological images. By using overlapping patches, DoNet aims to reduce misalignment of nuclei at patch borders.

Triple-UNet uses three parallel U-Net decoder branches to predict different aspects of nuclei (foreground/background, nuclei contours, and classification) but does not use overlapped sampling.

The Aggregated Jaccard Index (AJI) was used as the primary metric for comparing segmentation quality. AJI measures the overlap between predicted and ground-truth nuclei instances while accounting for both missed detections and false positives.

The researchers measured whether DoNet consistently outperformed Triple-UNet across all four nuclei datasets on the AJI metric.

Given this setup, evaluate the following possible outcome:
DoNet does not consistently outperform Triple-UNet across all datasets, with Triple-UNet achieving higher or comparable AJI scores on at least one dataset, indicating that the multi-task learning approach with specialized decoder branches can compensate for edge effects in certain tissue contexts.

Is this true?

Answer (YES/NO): YES